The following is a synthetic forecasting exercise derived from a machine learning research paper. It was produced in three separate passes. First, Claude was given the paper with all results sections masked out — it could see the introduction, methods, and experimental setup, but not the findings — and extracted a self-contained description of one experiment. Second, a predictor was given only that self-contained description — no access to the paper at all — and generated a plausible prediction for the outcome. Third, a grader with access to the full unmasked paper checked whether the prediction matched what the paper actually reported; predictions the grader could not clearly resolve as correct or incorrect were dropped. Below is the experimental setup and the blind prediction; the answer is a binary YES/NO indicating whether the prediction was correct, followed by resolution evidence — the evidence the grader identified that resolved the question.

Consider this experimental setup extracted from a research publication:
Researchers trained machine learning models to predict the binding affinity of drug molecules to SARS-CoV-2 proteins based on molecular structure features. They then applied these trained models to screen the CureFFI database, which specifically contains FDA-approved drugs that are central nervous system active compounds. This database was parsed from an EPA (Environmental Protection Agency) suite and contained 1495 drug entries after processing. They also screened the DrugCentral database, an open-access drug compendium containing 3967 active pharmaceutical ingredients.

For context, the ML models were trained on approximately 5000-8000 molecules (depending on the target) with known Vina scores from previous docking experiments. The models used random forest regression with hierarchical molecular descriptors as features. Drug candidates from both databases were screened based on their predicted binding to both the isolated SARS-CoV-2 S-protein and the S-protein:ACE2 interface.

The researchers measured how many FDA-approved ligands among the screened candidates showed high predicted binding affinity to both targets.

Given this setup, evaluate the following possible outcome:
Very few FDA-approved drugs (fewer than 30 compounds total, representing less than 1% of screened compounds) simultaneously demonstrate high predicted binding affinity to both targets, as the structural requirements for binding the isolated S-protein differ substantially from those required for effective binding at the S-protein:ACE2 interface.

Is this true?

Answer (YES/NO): NO